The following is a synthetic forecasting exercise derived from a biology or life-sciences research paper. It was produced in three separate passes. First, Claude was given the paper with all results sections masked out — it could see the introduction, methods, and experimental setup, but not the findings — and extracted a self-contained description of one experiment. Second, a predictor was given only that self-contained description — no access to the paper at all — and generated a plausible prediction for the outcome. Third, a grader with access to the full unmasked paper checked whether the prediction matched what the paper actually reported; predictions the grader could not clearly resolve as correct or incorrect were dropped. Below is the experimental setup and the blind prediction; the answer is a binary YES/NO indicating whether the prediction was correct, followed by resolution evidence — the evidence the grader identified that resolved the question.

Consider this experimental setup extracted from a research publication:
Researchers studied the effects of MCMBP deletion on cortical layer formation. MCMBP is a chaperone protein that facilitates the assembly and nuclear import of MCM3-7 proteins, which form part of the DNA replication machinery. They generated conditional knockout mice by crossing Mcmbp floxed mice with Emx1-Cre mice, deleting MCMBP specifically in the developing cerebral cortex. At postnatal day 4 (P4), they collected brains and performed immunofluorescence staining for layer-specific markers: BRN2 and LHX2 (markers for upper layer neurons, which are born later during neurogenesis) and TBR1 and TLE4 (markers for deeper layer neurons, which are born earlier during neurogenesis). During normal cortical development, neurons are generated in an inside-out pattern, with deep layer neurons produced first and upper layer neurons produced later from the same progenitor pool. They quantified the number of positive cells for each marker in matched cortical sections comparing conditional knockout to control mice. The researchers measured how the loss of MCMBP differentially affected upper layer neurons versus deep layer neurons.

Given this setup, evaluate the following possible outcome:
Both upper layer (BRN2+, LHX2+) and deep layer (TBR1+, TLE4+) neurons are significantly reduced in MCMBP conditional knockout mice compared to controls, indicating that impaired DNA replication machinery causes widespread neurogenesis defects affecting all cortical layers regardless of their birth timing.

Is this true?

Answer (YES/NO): NO